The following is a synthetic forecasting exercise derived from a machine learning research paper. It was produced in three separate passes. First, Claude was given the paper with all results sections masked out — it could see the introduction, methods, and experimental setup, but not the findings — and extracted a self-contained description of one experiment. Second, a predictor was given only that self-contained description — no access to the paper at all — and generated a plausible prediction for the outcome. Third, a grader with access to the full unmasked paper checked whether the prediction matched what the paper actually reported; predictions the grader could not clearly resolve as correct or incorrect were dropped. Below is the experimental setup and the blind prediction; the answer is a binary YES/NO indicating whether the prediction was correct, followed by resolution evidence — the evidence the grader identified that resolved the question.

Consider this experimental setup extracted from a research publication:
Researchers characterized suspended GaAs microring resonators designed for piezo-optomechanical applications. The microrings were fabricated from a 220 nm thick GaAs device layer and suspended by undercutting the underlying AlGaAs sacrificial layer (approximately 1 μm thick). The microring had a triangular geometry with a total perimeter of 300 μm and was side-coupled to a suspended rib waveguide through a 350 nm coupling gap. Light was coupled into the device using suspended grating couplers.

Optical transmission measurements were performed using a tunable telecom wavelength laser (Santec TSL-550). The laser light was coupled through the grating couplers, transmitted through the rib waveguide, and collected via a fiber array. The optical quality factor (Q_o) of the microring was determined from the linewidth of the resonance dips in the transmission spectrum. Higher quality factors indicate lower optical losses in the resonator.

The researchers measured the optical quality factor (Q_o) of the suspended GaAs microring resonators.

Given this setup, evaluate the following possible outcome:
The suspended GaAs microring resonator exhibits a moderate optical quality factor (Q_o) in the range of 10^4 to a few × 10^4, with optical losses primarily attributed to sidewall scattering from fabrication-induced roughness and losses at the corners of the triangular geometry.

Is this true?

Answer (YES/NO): NO